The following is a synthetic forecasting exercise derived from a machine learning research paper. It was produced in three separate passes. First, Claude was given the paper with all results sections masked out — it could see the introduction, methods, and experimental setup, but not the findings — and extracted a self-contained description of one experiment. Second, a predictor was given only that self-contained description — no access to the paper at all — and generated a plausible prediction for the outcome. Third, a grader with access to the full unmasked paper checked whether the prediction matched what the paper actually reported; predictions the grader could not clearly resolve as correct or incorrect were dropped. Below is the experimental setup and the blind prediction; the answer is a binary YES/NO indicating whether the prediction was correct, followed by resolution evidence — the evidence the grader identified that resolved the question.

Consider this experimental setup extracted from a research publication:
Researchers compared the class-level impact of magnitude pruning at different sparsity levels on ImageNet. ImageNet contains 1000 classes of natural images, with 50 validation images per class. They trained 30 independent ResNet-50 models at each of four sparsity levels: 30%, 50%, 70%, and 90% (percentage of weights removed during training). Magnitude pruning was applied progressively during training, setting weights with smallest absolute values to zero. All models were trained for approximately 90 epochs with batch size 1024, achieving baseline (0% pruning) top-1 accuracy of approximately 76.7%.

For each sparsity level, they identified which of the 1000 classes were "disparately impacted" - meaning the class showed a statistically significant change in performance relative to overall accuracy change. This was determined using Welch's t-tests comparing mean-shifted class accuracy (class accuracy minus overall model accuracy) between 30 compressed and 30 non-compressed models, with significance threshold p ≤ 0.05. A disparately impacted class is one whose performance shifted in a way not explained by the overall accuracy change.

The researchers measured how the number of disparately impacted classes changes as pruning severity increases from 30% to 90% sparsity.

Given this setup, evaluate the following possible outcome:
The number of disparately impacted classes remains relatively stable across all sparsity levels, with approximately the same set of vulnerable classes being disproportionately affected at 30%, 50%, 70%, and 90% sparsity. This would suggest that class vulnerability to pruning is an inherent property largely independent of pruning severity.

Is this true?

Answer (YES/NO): NO